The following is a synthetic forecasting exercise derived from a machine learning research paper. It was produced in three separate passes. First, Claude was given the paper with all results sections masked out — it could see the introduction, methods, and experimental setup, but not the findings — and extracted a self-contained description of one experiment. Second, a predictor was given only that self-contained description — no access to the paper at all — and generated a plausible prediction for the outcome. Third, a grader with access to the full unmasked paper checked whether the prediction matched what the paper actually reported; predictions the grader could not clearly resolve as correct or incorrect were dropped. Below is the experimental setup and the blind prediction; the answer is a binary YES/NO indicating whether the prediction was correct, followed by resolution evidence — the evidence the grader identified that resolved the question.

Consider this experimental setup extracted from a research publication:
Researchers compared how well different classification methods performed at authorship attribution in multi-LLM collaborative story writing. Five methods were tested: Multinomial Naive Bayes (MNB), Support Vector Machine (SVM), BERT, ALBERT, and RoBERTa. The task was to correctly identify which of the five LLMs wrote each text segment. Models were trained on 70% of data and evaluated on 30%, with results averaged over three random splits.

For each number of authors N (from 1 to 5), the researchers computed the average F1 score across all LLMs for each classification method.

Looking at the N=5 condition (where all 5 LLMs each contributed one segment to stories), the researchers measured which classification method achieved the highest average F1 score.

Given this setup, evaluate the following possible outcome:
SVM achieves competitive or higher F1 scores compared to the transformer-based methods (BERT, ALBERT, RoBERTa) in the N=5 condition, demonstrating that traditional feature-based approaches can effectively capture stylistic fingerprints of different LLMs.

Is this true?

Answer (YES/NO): NO